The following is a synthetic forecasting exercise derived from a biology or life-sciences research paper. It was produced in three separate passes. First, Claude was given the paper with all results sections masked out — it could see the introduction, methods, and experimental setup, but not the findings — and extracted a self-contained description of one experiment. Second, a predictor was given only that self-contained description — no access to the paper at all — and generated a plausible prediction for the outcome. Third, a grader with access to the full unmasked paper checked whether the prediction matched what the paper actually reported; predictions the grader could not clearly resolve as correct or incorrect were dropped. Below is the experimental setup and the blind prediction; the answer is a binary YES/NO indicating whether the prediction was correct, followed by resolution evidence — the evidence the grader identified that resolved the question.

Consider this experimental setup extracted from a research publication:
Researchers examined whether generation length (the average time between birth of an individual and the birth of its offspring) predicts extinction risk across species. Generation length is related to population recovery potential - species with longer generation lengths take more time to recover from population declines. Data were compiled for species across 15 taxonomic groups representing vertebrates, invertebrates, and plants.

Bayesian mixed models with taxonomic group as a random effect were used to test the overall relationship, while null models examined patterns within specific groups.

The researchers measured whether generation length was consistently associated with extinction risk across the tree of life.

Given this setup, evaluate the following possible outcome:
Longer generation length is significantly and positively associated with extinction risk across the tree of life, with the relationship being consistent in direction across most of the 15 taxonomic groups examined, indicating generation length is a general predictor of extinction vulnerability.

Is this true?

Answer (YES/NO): NO